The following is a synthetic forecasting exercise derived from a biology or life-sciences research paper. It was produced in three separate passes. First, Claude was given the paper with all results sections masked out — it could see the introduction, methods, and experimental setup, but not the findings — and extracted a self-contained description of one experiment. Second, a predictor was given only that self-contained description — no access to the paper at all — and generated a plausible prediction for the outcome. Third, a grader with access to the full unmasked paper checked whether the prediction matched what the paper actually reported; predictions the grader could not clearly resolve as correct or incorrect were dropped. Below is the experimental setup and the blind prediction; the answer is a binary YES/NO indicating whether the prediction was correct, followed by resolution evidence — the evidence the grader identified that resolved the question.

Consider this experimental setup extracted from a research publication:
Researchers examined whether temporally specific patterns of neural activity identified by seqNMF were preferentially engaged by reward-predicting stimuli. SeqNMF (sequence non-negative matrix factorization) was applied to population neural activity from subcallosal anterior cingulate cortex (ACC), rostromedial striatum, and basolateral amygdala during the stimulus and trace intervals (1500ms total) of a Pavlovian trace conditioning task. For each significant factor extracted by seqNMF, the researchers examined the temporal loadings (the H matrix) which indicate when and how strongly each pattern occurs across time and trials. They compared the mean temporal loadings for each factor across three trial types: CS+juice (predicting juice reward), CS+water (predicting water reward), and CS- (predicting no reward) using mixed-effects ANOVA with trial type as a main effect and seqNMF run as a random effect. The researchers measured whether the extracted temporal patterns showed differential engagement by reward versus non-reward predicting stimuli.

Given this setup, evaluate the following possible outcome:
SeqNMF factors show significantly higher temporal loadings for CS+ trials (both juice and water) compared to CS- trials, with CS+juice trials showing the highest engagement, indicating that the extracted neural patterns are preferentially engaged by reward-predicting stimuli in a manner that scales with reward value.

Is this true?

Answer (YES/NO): NO